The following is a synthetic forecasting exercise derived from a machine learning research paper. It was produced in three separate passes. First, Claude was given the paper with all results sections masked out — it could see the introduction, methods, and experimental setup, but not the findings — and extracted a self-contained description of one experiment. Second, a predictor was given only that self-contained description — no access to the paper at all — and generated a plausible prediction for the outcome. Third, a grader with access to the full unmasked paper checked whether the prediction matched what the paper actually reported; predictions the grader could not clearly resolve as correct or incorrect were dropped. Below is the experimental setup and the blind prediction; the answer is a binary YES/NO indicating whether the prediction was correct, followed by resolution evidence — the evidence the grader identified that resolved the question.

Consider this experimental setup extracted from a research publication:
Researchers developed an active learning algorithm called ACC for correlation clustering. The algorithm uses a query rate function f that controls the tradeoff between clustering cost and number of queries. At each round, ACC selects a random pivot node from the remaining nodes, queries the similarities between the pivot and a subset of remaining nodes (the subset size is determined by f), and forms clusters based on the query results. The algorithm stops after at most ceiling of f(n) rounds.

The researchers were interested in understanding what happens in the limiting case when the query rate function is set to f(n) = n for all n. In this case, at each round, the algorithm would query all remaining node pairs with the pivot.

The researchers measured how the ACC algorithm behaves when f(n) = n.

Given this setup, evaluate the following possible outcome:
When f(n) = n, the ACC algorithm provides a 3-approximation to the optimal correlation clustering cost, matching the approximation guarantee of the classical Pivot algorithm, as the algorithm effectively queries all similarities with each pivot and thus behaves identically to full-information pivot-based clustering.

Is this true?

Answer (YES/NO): YES